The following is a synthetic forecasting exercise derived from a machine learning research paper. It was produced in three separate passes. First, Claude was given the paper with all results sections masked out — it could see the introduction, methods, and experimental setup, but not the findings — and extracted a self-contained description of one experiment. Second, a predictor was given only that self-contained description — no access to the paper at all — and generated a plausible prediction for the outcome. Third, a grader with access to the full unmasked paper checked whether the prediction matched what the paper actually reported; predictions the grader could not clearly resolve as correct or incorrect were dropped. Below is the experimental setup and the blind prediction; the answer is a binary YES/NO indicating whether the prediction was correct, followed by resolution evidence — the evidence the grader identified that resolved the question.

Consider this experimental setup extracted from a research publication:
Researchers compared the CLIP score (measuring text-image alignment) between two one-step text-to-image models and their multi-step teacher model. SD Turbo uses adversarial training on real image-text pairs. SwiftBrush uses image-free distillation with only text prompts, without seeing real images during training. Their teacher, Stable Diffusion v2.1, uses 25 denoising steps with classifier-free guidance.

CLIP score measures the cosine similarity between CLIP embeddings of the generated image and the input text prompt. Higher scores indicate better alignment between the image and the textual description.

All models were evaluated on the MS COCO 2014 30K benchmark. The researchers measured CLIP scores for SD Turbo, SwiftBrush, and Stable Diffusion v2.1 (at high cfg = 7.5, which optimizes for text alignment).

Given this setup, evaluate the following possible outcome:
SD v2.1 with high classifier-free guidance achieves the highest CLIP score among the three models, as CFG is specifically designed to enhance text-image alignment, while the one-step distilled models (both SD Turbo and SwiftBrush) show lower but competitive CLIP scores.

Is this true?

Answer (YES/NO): NO